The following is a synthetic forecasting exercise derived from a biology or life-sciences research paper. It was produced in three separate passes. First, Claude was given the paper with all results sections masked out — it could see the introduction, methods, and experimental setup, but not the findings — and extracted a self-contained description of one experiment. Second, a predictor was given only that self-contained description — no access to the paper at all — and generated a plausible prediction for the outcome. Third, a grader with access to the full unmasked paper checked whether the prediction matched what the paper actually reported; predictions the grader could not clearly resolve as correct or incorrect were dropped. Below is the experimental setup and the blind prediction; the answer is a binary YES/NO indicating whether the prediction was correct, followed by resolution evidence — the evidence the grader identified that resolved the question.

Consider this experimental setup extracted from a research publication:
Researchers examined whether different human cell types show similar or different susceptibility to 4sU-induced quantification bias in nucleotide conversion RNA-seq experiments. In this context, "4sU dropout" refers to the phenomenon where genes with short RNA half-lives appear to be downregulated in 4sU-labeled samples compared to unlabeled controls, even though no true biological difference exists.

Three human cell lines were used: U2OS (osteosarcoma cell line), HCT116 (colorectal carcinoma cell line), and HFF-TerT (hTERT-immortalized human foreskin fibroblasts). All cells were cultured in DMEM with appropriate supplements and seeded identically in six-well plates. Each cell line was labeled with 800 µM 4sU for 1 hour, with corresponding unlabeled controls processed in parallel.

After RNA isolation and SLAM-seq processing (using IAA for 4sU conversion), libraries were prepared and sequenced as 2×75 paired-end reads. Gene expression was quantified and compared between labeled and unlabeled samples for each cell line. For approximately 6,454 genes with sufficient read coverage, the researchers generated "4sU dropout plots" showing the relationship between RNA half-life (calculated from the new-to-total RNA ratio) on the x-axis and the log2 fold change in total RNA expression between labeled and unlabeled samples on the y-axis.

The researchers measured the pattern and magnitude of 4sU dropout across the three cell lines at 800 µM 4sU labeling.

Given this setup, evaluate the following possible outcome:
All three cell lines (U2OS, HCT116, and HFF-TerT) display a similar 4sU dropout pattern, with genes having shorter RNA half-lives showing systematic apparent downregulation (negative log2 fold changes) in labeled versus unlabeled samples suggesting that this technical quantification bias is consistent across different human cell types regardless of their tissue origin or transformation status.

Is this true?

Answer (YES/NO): NO